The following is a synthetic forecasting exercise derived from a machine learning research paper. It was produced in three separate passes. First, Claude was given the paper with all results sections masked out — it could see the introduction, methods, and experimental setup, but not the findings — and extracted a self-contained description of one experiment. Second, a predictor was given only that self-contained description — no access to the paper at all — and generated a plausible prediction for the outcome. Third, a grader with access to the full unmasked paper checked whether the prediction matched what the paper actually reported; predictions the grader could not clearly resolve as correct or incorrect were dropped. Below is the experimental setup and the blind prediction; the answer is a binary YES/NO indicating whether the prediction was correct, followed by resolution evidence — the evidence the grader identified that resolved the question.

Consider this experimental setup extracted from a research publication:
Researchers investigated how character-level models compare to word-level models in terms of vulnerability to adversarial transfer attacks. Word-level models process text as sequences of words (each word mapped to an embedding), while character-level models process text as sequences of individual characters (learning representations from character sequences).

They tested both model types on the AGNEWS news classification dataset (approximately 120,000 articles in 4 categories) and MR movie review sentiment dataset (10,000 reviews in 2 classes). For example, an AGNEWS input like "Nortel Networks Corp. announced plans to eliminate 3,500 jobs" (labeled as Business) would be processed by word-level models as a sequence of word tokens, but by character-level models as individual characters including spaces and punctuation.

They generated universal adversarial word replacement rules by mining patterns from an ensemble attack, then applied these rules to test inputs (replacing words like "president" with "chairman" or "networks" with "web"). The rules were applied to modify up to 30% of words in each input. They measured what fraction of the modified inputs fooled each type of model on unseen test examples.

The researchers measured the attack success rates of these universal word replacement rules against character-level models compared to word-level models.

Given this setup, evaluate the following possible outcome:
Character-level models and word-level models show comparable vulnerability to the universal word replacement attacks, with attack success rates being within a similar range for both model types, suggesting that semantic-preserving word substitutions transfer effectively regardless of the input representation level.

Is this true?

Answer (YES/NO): NO